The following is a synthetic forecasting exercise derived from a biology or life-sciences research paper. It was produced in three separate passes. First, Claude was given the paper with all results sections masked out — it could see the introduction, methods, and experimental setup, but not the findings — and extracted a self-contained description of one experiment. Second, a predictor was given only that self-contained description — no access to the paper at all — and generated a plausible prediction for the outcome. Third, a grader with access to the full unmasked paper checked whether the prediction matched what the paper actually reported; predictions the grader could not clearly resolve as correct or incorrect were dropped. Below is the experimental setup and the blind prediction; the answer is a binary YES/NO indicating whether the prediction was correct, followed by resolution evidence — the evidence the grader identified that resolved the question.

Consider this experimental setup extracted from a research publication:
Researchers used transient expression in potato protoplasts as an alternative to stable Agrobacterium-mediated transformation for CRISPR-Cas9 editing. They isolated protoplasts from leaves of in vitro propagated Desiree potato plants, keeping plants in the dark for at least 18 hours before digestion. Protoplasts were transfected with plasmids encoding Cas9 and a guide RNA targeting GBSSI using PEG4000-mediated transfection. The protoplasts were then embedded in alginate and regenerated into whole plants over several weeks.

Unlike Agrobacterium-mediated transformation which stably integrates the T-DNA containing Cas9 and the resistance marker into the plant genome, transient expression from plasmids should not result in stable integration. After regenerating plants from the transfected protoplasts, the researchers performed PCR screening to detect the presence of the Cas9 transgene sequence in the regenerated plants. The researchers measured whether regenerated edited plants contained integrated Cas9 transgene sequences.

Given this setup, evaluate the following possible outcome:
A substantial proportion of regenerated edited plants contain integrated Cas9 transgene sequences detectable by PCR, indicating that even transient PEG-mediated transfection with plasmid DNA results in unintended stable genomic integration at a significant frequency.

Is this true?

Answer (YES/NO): YES